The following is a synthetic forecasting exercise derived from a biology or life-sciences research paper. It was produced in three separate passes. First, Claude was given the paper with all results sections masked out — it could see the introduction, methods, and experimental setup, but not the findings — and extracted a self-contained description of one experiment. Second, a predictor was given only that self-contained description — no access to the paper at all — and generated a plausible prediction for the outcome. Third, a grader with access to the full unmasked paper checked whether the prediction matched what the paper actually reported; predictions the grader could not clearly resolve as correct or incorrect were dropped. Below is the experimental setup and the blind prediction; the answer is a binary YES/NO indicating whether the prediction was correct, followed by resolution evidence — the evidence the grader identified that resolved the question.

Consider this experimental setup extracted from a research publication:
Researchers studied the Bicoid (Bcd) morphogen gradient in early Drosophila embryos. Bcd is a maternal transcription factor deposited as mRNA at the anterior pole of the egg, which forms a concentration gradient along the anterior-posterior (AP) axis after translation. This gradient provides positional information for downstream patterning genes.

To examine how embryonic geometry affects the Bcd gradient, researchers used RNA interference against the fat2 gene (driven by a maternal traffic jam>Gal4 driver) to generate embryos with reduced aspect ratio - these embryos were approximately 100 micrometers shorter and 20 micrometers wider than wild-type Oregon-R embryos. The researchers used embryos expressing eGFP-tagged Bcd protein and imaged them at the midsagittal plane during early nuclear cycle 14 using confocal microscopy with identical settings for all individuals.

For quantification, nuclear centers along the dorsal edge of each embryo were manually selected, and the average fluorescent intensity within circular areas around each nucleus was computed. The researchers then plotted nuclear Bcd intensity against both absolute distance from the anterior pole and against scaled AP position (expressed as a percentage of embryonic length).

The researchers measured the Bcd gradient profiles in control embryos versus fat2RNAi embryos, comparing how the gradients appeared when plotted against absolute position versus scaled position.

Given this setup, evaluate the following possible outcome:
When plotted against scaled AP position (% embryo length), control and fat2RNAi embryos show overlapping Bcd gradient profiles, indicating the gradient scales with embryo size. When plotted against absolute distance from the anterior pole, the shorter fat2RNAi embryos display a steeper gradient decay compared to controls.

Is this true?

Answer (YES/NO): NO